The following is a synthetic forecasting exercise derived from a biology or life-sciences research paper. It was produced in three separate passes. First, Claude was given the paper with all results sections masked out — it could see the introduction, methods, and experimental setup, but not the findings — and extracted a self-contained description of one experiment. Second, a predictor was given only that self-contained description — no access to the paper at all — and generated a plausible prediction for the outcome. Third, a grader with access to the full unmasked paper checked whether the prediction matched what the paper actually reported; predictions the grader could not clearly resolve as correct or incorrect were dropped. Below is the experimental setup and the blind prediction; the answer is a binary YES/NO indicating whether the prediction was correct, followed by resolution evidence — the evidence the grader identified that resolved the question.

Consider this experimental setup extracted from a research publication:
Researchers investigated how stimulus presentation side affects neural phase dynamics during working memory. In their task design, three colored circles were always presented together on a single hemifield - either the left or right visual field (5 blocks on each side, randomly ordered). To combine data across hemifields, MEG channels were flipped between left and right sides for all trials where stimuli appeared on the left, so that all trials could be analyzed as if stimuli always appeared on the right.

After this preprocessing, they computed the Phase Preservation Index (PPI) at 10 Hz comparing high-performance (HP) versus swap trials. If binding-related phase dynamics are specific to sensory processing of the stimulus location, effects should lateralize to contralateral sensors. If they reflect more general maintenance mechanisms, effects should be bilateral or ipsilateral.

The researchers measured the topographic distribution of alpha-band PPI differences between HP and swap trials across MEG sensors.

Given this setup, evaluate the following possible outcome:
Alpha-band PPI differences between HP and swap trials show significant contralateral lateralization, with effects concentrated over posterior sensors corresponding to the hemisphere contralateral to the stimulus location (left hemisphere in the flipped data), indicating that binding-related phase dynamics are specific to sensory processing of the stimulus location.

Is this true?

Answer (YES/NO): YES